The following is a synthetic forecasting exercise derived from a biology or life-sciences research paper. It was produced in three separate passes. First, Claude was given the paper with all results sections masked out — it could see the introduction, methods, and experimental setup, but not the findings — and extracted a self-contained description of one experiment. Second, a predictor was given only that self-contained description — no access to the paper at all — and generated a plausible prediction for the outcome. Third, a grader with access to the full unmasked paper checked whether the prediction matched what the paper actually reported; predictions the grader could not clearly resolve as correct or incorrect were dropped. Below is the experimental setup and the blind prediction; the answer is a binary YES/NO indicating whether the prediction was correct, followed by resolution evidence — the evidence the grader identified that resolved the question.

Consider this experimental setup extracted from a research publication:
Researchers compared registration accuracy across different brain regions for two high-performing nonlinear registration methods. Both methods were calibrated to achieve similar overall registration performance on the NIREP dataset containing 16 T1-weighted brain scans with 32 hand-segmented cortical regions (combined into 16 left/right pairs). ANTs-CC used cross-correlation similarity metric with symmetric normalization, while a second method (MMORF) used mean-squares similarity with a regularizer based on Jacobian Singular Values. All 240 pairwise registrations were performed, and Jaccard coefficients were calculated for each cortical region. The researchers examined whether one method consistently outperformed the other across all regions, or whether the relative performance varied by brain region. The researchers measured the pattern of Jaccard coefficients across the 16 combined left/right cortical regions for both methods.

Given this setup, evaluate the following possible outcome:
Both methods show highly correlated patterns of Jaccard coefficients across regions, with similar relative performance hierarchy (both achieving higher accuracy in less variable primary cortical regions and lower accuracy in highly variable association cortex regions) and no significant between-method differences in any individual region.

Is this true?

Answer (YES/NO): NO